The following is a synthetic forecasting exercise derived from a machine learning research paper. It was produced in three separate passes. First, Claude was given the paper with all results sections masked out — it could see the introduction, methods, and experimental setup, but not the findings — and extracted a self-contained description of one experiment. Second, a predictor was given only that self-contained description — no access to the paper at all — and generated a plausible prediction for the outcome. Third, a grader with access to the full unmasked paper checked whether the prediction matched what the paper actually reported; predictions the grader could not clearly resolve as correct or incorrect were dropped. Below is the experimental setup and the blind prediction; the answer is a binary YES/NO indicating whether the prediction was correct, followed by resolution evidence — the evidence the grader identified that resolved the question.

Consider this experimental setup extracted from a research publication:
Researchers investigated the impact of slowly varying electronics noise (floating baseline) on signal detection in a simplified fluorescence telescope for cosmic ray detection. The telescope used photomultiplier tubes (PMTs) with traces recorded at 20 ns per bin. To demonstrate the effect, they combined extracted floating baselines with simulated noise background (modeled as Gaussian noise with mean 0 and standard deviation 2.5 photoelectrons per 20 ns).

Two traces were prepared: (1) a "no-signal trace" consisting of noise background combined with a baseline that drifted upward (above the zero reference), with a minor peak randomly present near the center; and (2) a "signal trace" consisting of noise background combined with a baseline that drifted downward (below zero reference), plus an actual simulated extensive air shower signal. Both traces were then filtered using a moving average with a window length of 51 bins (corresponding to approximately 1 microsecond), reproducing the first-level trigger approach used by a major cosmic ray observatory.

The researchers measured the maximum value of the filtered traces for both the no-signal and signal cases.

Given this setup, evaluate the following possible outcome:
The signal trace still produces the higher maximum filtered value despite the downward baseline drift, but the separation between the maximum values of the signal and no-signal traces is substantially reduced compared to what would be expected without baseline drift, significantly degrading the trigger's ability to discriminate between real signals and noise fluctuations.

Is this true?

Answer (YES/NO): NO